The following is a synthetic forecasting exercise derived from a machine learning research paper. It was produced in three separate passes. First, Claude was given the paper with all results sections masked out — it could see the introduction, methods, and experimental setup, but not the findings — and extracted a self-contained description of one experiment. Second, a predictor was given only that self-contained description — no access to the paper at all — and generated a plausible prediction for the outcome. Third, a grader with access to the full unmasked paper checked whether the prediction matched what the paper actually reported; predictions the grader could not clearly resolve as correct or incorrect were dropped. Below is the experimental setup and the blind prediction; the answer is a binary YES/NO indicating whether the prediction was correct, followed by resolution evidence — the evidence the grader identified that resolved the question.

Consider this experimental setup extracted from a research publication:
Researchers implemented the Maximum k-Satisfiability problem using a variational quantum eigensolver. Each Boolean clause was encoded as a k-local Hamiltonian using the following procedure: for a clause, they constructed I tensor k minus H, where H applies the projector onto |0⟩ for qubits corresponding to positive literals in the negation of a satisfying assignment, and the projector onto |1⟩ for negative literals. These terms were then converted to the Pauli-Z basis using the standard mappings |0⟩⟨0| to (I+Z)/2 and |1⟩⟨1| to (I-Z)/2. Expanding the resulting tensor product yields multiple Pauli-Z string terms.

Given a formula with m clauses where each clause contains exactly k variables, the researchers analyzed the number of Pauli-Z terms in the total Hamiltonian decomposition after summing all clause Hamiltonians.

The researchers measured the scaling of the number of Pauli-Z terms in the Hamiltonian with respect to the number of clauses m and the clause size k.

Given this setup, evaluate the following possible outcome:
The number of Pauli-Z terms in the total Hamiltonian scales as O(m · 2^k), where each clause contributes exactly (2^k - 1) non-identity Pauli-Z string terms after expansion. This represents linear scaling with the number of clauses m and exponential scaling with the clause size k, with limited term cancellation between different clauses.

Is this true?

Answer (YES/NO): YES